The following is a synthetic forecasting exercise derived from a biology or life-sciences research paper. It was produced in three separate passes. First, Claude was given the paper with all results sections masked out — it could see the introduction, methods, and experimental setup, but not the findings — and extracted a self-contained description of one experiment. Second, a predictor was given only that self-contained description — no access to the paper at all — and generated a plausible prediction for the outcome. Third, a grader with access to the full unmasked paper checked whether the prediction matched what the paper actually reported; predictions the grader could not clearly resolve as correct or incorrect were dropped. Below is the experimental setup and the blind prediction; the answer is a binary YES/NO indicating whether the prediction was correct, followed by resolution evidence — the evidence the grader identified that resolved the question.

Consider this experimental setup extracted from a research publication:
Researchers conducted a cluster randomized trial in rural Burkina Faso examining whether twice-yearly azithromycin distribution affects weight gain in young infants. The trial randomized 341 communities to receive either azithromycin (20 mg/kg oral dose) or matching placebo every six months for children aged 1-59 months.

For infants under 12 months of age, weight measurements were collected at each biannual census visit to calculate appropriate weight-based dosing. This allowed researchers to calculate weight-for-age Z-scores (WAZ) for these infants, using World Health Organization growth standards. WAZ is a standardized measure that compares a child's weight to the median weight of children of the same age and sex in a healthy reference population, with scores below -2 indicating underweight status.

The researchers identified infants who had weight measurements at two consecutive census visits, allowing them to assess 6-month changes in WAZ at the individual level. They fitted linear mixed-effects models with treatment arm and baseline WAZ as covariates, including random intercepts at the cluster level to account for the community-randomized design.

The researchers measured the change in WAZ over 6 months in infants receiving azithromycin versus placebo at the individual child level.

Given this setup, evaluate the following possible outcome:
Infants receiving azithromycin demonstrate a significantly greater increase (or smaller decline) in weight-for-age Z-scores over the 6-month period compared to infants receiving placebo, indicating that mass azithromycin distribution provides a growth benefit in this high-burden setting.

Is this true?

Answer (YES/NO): NO